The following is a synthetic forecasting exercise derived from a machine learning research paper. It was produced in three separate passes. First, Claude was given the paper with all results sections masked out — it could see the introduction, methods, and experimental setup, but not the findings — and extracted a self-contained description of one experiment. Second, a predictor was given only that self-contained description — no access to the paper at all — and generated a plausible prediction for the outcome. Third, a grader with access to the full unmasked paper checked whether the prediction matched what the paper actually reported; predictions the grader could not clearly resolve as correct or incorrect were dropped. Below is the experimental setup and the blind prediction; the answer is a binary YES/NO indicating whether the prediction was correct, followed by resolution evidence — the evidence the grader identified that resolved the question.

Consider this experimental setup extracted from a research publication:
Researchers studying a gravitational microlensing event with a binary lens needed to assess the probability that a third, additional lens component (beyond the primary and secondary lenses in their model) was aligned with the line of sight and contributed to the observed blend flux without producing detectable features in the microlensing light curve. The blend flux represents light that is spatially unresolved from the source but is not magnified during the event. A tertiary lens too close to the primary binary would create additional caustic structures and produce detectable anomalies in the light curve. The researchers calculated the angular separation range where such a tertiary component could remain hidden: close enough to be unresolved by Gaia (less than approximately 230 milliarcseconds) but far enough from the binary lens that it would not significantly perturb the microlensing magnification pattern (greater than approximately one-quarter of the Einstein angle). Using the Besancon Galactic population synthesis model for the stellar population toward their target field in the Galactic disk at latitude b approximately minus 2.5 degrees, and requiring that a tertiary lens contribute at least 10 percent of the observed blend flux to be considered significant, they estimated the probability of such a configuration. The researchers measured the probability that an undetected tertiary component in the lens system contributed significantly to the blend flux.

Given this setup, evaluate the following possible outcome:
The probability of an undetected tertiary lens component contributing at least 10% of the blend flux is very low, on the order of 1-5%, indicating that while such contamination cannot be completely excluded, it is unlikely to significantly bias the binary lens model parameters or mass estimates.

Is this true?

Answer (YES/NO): NO